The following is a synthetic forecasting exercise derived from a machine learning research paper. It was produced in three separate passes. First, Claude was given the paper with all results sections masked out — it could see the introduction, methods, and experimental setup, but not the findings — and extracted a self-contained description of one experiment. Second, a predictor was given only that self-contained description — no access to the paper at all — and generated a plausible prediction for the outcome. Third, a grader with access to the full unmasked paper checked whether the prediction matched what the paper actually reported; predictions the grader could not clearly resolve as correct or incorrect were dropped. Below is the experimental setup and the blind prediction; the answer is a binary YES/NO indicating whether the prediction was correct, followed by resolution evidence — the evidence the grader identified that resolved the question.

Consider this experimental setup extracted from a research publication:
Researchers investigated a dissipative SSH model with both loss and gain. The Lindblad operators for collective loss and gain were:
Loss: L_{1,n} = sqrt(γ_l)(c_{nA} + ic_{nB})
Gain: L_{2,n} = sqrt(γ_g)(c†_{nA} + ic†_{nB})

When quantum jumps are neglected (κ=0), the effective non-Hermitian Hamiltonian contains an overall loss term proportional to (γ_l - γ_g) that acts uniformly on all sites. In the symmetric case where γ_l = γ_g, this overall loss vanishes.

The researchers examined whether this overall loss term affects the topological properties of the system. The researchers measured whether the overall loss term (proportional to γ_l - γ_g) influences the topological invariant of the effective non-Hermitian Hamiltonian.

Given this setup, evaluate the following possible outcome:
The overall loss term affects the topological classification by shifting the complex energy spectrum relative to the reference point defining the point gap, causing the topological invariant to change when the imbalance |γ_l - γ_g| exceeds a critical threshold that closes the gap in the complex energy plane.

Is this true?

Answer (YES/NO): NO